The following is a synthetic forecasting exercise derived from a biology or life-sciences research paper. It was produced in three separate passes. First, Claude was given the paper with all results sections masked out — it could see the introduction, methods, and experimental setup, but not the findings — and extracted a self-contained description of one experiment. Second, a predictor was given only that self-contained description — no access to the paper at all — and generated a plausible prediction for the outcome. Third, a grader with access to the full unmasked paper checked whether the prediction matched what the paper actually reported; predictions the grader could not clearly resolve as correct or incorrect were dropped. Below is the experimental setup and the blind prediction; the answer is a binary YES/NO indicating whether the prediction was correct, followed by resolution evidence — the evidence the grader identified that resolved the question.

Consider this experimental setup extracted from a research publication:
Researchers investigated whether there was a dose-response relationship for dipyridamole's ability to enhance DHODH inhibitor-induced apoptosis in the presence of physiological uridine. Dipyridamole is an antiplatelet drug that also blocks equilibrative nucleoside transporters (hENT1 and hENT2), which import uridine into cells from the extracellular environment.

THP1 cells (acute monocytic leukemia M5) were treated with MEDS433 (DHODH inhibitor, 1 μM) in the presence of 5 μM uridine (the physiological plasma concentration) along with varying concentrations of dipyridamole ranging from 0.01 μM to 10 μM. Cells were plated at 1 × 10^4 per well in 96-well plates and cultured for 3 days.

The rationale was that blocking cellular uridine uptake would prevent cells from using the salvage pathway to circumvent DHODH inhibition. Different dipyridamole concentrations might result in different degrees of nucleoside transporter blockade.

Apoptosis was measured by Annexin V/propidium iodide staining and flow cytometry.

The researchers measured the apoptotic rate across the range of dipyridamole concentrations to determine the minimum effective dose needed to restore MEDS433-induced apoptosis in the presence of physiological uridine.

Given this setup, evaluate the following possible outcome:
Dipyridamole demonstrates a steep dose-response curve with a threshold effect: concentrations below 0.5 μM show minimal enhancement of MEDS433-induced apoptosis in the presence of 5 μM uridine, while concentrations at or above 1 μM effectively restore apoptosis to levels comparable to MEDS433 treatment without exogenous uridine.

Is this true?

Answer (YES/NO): NO